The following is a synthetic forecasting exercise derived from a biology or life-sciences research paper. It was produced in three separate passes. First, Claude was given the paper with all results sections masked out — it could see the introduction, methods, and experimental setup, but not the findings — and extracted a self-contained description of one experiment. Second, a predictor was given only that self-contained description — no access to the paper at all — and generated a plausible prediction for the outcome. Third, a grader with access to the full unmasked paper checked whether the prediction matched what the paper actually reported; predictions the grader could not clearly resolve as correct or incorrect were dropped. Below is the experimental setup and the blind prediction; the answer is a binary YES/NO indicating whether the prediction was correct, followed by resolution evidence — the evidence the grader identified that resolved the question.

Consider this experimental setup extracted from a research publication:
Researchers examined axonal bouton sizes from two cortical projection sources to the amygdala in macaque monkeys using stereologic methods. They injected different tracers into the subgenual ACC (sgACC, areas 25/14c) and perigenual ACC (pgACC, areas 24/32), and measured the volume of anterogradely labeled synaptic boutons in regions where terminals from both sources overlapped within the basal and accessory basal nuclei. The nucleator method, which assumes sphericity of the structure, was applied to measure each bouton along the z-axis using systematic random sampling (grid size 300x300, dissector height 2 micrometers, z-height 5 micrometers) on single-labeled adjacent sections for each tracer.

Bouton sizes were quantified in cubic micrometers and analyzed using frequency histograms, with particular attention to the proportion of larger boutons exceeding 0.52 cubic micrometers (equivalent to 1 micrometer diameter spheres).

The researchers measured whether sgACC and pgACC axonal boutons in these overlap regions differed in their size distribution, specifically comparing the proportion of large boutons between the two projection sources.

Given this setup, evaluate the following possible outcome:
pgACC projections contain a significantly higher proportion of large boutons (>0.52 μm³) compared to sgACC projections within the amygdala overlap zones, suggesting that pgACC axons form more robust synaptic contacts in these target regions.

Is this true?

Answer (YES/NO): NO